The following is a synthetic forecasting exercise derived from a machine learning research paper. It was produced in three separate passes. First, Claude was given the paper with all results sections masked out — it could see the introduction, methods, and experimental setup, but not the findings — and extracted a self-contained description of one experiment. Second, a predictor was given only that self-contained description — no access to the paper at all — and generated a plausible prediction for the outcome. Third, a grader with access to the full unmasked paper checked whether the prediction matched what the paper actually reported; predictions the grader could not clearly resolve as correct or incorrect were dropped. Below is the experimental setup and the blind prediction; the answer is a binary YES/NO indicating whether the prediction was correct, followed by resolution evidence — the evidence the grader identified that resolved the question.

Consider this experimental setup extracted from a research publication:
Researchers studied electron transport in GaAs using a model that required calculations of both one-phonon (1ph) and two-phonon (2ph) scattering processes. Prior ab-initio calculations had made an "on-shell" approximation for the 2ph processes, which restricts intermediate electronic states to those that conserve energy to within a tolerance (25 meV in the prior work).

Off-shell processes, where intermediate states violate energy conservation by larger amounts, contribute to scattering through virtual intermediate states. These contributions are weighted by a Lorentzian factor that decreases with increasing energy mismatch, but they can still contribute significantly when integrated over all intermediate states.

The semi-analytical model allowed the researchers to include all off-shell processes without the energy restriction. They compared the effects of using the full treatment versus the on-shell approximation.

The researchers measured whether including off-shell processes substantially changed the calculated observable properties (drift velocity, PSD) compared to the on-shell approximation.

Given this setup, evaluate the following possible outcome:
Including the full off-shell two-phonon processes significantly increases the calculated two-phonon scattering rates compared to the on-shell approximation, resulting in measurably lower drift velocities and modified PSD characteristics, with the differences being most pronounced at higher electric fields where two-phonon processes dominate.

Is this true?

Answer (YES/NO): NO